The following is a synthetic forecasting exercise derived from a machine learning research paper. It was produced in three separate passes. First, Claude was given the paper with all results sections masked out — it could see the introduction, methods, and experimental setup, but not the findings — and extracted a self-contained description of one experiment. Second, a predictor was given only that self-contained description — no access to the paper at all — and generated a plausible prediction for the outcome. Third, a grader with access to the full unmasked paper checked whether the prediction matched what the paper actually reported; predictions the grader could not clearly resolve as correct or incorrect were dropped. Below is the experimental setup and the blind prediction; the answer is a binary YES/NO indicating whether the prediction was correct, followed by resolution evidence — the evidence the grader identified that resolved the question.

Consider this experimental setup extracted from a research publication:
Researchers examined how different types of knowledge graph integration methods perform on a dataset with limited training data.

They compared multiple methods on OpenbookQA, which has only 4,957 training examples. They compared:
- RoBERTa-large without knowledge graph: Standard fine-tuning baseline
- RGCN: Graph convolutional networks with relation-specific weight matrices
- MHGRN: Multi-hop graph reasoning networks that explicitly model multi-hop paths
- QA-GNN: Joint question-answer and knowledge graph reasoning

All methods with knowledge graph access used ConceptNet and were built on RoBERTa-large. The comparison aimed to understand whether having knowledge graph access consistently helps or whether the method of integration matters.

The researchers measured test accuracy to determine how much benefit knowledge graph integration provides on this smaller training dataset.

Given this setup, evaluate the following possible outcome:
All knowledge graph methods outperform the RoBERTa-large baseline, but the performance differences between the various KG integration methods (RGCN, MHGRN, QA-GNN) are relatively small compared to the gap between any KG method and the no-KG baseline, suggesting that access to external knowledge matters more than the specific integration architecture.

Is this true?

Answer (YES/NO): NO